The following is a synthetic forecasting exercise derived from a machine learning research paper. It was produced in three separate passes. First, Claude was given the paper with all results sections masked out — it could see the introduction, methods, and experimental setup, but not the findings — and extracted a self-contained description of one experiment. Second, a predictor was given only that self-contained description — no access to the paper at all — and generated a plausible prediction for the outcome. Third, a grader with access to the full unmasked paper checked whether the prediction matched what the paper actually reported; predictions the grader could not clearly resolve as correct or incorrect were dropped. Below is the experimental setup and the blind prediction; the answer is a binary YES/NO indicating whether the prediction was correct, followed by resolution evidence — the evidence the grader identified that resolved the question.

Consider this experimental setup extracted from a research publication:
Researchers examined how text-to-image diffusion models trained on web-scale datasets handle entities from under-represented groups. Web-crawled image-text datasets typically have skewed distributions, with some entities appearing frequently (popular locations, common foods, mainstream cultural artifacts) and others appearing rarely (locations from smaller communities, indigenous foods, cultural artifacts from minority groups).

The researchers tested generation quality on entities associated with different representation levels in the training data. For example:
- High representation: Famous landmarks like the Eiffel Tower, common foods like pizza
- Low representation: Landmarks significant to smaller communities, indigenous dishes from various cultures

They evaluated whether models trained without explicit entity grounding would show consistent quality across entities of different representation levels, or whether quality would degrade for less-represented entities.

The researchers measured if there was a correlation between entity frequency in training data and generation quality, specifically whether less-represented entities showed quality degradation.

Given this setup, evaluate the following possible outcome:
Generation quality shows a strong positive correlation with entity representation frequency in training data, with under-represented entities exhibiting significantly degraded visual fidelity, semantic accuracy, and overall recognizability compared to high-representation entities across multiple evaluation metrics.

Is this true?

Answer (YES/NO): YES